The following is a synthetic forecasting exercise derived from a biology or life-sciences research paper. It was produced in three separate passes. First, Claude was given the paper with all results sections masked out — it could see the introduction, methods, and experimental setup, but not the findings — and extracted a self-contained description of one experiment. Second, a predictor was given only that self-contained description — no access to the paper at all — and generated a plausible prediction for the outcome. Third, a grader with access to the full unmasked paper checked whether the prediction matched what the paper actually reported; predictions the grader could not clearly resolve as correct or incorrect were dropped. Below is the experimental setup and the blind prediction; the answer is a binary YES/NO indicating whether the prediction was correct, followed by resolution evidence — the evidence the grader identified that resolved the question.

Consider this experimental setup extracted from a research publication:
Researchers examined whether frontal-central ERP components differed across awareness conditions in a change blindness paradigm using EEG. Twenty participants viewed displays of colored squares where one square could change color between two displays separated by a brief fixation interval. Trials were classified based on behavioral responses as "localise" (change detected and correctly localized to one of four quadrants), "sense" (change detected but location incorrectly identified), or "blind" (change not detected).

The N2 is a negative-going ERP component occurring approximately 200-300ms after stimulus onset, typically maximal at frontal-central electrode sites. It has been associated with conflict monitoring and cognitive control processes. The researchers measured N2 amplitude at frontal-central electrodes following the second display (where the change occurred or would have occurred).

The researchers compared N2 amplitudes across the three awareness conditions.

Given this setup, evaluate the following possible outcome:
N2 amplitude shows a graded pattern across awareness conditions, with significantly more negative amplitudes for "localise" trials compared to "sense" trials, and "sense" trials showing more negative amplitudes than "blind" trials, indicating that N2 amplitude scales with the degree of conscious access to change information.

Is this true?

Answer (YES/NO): NO